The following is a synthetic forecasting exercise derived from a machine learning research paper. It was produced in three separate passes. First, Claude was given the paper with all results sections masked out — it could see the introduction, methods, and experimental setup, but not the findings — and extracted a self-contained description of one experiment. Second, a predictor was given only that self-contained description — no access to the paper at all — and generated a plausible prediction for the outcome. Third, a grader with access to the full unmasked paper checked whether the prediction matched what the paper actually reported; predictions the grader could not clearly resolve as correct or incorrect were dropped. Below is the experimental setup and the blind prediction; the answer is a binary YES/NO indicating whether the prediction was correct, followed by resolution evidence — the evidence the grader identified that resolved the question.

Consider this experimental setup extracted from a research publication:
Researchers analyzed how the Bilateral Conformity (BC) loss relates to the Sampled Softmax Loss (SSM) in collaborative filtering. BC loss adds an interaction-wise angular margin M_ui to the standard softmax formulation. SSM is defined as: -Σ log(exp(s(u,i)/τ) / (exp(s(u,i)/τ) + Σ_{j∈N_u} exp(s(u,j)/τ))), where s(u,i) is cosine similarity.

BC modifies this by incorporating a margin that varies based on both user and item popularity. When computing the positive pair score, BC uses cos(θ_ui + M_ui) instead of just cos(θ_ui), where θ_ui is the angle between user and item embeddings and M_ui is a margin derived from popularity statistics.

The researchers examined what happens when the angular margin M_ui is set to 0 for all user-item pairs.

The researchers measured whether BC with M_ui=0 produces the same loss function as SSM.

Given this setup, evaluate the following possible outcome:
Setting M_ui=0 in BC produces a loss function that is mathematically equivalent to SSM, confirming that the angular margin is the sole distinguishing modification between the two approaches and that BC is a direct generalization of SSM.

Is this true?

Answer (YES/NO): YES